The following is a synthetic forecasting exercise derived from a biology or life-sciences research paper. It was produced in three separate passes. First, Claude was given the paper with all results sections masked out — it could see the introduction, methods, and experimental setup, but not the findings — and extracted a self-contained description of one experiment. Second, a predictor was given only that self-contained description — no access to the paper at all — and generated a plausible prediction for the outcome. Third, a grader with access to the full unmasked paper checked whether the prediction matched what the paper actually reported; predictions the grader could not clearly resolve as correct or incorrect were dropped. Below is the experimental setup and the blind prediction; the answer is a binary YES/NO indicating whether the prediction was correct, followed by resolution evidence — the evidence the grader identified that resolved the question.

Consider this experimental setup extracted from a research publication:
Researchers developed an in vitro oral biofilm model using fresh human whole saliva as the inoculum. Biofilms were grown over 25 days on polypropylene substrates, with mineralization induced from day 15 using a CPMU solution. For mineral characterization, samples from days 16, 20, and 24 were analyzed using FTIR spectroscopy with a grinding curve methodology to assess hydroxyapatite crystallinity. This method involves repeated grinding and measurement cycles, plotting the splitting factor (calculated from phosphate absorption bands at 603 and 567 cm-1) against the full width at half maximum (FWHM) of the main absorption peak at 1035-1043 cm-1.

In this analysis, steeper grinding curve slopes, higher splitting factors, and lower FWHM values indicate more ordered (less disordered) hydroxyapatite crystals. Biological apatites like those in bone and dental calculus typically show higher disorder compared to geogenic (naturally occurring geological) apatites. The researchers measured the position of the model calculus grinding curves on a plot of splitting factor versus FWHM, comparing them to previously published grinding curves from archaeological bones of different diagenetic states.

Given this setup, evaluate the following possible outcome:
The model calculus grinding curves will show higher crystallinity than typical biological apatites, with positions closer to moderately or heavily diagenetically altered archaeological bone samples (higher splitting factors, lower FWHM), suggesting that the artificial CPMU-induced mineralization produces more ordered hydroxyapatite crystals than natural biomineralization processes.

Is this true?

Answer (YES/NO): NO